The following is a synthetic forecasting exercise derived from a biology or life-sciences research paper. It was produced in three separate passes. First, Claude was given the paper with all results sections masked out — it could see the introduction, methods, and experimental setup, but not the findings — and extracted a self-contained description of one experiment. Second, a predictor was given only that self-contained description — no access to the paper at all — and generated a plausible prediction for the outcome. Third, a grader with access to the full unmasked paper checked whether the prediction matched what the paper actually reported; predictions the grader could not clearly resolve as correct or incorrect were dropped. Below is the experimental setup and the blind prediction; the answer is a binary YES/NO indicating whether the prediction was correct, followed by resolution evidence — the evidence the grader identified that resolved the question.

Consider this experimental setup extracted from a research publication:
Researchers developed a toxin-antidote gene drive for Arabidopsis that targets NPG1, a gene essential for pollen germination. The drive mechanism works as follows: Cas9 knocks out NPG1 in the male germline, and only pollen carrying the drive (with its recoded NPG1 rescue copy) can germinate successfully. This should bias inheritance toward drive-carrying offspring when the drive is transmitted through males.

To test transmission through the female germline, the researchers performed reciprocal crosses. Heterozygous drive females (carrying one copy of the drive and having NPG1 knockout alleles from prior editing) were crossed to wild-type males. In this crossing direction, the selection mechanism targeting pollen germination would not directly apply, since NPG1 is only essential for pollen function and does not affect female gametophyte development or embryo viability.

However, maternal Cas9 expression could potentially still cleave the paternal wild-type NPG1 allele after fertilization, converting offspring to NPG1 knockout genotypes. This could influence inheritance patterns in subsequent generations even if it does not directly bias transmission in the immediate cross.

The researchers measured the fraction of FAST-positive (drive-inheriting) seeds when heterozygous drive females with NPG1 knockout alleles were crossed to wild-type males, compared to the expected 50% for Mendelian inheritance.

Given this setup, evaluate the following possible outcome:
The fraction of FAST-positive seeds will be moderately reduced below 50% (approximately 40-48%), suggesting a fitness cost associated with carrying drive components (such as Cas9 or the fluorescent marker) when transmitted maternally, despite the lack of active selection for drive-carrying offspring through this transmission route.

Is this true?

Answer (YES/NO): NO